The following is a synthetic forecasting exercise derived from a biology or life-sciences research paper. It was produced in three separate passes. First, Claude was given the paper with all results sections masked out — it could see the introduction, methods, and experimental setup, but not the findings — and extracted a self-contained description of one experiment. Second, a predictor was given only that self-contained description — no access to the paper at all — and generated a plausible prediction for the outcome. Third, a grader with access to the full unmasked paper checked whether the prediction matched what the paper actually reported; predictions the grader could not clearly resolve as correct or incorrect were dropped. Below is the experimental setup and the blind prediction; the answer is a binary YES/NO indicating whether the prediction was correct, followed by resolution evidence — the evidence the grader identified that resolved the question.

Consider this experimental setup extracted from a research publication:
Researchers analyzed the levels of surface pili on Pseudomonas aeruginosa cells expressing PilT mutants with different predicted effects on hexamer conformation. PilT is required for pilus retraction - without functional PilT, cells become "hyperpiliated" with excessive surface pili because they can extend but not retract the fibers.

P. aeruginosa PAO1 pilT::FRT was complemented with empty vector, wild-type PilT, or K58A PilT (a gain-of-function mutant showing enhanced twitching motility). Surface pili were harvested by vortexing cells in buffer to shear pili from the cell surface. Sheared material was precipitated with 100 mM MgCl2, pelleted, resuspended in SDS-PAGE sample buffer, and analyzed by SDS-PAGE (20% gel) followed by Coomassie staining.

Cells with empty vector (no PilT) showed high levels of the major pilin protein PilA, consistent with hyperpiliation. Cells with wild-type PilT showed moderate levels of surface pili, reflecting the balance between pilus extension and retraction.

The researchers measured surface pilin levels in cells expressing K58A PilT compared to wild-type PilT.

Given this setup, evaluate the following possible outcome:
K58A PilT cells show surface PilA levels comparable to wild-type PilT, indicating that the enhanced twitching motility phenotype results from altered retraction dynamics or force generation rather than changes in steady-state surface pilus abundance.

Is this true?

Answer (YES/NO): NO